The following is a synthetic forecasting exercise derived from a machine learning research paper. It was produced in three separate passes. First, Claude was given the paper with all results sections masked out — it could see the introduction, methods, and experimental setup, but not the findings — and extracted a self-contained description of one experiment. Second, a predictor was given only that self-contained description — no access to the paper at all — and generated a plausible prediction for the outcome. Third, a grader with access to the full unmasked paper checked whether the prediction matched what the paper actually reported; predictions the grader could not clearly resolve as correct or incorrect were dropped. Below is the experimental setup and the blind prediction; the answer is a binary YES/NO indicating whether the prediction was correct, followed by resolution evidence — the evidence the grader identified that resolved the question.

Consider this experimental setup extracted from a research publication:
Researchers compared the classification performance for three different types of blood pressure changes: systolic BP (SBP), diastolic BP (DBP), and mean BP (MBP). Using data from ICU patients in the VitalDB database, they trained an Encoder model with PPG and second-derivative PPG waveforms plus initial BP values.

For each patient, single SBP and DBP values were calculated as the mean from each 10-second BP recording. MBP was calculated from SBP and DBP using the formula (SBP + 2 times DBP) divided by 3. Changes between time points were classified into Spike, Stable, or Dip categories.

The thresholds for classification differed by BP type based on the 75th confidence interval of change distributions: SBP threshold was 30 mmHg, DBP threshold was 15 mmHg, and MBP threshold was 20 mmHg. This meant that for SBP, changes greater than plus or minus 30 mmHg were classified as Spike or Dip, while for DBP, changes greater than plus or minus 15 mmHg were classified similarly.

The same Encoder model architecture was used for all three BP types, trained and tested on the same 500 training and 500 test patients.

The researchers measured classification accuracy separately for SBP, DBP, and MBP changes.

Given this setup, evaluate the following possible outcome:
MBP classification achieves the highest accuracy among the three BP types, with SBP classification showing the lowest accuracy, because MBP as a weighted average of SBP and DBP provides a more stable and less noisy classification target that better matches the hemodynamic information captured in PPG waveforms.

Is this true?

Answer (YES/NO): NO